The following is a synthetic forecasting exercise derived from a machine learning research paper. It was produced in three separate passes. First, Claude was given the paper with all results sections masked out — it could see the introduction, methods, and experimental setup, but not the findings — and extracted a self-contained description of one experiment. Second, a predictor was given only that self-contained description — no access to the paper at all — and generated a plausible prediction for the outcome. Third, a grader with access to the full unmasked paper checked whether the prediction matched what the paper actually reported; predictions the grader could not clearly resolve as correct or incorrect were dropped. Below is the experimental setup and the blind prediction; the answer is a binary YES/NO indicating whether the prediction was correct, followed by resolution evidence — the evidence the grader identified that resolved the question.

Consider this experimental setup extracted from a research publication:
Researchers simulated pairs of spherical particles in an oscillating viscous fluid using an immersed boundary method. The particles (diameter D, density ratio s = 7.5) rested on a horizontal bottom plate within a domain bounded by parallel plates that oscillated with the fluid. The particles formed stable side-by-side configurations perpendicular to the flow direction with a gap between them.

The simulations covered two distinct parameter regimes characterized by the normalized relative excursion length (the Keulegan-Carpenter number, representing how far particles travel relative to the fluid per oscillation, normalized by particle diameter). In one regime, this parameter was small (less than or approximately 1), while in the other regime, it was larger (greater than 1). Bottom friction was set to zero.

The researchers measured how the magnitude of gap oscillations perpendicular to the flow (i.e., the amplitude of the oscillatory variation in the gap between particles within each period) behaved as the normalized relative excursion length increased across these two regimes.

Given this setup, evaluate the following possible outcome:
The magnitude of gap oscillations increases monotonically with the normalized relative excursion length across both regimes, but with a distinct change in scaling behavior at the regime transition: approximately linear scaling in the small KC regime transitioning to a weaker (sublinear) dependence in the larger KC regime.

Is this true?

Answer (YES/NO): NO